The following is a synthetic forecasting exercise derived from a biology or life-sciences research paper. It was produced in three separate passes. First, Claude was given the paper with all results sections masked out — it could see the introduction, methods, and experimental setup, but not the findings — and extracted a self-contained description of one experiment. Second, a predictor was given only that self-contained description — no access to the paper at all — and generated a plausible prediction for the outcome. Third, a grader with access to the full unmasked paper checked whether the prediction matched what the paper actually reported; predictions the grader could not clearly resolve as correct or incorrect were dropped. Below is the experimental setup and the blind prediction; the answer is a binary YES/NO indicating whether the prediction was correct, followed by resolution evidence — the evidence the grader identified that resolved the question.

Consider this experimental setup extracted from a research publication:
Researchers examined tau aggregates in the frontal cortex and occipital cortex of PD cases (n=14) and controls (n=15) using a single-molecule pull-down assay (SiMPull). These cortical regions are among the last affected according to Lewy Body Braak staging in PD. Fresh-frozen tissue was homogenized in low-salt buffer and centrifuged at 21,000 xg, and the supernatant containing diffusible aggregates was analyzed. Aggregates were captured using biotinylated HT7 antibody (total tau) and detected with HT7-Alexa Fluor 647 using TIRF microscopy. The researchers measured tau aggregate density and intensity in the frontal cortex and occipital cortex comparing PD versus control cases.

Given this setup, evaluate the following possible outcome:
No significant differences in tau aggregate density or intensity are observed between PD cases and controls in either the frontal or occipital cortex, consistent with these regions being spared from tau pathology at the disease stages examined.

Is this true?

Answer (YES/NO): YES